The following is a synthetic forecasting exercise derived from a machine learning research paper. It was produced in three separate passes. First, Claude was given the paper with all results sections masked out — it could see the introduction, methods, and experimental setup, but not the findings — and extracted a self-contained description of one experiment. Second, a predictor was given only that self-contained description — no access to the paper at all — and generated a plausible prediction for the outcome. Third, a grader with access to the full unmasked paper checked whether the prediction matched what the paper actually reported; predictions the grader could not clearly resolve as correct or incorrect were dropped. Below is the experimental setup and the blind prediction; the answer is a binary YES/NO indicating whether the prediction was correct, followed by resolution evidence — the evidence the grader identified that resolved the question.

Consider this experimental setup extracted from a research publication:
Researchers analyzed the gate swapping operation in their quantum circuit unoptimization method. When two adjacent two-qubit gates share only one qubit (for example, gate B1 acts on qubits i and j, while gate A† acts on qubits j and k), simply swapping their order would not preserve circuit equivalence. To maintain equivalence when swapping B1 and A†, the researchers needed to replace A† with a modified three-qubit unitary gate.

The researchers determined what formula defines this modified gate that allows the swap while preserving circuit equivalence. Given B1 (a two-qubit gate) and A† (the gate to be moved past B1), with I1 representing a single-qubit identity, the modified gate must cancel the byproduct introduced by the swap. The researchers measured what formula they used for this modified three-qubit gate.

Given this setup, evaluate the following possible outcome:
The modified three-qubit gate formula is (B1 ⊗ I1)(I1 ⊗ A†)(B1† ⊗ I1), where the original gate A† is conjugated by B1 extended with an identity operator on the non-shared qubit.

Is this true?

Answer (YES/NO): NO